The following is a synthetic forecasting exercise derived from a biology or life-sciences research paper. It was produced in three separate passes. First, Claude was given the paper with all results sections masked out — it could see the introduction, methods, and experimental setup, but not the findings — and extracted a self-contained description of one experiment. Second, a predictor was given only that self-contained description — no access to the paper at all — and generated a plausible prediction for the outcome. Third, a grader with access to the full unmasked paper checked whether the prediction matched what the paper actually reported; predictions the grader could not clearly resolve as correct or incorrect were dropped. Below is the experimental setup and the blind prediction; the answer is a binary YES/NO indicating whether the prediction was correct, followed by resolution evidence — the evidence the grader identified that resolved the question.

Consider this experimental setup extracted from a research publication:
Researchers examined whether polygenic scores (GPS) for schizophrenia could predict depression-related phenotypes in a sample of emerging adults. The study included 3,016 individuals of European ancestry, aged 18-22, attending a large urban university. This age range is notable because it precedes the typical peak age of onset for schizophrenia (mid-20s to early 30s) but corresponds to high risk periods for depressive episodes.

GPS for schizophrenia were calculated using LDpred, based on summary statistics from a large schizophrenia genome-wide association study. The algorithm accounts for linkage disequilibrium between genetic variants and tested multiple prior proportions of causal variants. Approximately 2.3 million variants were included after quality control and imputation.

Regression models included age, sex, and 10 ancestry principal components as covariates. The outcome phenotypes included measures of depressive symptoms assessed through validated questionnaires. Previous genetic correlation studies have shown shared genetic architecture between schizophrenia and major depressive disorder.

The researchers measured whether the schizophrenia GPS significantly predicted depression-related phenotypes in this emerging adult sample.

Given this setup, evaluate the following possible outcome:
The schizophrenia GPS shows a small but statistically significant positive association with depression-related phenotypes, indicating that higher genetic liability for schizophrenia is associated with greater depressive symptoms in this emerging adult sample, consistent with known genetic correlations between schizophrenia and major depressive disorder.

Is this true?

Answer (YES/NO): YES